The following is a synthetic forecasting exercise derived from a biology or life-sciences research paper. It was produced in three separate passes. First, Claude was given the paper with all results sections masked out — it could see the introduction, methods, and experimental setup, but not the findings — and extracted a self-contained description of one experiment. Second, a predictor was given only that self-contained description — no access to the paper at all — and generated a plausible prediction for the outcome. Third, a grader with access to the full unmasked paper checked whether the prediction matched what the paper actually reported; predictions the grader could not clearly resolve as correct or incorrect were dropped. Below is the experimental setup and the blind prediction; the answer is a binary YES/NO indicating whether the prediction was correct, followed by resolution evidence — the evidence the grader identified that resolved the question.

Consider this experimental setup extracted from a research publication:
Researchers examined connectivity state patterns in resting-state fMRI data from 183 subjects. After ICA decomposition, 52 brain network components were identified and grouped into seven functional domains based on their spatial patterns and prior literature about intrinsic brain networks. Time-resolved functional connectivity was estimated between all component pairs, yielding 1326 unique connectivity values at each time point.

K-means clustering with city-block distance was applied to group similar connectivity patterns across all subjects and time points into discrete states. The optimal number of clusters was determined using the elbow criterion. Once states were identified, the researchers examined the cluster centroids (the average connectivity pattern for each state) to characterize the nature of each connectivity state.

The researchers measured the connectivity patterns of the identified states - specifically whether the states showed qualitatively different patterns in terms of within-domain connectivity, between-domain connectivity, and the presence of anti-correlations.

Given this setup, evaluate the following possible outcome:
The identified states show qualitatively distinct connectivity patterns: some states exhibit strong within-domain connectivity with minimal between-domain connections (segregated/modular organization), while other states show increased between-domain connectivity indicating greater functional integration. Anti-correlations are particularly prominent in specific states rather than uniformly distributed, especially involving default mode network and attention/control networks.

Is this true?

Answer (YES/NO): NO